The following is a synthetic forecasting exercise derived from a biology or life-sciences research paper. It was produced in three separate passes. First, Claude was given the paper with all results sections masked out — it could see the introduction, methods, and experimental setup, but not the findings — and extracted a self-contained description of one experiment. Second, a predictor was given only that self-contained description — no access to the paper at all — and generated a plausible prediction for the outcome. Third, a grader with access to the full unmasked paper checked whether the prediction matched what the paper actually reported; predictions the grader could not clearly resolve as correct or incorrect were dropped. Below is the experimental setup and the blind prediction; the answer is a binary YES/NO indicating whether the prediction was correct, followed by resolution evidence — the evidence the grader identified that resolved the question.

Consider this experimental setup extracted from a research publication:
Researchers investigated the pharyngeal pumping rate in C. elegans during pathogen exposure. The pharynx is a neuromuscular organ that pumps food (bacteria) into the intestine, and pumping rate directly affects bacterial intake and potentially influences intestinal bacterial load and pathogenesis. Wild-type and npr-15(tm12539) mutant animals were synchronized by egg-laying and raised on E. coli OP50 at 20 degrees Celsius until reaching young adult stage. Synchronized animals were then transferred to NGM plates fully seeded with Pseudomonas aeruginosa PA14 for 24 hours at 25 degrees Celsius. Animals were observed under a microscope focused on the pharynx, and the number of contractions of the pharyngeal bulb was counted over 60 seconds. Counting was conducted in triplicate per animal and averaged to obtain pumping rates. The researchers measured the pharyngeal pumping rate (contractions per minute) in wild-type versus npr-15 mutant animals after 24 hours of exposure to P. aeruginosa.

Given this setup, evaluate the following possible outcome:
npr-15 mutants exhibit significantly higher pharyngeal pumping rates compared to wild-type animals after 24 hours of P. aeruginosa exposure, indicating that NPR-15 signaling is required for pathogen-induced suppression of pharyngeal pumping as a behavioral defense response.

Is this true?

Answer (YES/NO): NO